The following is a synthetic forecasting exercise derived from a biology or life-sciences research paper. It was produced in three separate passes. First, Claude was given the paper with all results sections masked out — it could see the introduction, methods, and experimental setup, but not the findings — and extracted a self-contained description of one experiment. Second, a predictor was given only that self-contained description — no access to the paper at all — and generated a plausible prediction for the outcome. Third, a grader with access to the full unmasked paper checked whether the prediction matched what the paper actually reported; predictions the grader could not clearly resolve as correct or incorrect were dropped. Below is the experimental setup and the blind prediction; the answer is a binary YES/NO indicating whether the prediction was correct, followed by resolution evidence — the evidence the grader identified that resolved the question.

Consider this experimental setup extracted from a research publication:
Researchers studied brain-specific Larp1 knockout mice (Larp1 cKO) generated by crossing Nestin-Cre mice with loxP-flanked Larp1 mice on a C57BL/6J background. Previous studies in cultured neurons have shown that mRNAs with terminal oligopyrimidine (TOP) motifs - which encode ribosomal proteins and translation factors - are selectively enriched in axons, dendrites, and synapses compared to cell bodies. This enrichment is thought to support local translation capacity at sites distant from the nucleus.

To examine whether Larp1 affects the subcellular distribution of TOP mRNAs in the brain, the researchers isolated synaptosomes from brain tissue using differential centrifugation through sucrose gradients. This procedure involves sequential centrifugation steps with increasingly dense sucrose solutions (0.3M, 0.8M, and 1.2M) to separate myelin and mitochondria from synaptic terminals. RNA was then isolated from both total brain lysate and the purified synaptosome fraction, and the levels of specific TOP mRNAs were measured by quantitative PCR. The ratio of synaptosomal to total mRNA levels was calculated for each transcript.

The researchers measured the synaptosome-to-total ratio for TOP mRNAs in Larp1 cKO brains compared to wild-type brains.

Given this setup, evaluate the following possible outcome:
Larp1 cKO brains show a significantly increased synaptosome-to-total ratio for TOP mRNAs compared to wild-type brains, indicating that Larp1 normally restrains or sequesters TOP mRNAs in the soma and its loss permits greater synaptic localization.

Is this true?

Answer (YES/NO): NO